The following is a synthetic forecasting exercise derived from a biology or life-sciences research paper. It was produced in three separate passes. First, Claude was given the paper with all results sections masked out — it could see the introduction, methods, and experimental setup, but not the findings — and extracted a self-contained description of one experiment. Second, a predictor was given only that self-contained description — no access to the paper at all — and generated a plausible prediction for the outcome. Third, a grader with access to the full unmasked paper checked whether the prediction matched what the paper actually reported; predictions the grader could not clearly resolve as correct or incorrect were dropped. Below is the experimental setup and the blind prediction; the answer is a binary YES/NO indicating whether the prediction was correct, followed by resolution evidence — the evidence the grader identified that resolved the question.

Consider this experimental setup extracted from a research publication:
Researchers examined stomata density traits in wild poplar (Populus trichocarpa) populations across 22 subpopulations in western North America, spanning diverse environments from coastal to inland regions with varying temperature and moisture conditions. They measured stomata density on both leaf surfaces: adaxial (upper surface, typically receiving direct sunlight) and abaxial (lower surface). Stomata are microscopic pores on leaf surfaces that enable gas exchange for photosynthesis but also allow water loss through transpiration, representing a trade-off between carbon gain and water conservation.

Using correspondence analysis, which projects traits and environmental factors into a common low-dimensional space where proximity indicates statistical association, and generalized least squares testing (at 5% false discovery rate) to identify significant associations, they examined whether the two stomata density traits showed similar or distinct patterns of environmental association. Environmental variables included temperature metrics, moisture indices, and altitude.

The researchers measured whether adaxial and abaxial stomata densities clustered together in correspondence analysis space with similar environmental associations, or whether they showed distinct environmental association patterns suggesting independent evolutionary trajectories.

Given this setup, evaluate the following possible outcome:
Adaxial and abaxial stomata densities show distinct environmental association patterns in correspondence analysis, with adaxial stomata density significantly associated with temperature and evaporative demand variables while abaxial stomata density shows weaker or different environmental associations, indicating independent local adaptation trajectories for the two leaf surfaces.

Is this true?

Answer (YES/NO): NO